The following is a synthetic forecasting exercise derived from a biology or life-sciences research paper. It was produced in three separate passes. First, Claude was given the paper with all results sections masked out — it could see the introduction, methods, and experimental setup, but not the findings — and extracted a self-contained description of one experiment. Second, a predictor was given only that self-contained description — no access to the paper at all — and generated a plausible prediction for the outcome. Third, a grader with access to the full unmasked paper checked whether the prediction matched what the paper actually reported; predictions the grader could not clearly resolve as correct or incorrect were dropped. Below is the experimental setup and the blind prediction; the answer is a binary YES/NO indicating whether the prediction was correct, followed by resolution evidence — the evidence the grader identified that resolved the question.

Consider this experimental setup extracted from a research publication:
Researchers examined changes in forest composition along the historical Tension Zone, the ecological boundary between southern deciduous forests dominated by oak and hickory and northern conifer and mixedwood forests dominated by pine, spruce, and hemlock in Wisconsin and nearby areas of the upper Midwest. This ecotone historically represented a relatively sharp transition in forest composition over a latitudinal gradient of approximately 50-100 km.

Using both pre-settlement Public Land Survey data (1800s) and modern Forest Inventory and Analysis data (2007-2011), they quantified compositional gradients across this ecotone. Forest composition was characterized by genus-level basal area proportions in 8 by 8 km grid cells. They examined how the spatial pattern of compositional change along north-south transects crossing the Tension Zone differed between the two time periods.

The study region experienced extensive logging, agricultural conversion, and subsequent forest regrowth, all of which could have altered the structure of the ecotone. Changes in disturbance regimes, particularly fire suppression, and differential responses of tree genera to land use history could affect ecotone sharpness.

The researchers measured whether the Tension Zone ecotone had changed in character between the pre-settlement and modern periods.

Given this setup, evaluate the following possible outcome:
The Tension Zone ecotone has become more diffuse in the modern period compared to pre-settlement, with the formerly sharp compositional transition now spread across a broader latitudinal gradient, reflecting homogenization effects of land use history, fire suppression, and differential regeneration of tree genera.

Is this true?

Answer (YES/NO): YES